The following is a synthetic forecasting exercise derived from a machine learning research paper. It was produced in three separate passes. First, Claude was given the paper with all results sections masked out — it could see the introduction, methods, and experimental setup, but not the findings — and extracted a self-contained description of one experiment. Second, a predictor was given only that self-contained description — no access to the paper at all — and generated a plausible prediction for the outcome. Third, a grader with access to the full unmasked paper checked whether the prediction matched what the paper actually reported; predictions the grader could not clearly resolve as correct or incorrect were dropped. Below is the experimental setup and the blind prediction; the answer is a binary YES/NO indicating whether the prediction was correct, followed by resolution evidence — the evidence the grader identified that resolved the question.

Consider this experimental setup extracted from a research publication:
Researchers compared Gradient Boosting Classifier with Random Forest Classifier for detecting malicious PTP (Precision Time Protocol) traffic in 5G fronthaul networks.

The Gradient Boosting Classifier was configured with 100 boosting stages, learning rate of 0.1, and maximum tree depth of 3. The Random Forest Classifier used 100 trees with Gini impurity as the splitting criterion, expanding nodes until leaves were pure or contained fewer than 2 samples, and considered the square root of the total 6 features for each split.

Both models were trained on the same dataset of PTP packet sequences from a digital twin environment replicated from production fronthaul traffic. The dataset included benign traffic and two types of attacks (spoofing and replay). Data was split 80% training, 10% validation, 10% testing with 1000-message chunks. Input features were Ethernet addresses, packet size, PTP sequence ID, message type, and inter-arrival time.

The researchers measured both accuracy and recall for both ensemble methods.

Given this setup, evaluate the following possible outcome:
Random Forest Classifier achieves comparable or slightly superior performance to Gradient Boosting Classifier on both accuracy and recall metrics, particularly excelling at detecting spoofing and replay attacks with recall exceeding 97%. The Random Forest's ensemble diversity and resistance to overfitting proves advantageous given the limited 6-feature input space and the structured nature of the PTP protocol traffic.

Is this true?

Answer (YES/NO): NO